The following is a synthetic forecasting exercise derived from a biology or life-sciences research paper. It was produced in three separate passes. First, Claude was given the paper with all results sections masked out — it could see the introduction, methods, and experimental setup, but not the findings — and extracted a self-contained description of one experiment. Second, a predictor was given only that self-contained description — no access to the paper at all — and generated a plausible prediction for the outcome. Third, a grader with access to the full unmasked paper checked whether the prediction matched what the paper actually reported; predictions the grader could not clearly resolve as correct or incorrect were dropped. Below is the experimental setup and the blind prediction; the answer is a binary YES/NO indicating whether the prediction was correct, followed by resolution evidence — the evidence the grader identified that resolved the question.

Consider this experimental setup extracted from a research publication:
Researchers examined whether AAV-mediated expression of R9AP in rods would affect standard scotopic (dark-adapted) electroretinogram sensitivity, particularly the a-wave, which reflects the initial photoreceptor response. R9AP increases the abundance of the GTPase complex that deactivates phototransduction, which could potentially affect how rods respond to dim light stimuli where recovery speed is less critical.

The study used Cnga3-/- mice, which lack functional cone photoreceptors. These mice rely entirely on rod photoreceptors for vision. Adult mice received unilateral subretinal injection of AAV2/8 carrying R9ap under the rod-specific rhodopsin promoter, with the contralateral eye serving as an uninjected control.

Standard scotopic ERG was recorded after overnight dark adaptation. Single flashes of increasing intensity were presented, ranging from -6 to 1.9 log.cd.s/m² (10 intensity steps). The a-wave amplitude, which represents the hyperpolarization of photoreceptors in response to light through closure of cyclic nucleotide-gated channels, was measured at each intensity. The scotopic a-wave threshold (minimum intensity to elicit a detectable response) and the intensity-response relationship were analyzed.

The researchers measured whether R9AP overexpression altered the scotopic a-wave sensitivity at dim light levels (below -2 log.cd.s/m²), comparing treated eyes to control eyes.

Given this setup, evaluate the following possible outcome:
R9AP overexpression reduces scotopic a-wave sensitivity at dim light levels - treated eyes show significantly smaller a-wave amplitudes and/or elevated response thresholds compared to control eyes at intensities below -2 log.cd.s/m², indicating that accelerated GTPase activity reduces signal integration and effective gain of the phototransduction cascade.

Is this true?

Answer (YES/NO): YES